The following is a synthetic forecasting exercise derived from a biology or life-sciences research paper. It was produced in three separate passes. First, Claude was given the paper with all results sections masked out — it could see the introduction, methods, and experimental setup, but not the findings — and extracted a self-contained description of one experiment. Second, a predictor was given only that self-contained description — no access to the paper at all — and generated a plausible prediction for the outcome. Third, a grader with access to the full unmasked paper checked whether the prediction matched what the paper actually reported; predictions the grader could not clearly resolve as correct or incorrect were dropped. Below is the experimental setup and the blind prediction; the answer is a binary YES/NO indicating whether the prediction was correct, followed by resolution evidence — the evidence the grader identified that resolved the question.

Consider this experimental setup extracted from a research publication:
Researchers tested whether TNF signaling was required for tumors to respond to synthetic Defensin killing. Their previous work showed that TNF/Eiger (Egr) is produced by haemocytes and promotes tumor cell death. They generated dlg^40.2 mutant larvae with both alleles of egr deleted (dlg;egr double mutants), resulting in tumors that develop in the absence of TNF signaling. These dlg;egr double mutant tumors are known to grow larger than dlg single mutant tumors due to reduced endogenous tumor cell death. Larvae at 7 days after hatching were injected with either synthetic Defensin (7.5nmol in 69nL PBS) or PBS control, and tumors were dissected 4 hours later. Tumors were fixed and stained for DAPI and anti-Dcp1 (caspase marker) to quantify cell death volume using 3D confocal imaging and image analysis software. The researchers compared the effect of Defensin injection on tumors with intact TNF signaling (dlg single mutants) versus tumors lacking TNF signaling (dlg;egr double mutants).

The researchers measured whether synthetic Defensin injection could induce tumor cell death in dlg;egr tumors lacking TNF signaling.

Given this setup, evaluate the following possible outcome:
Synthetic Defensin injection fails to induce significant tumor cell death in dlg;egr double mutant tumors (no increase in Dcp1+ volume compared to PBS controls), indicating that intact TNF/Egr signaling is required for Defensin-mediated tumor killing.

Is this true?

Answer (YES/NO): YES